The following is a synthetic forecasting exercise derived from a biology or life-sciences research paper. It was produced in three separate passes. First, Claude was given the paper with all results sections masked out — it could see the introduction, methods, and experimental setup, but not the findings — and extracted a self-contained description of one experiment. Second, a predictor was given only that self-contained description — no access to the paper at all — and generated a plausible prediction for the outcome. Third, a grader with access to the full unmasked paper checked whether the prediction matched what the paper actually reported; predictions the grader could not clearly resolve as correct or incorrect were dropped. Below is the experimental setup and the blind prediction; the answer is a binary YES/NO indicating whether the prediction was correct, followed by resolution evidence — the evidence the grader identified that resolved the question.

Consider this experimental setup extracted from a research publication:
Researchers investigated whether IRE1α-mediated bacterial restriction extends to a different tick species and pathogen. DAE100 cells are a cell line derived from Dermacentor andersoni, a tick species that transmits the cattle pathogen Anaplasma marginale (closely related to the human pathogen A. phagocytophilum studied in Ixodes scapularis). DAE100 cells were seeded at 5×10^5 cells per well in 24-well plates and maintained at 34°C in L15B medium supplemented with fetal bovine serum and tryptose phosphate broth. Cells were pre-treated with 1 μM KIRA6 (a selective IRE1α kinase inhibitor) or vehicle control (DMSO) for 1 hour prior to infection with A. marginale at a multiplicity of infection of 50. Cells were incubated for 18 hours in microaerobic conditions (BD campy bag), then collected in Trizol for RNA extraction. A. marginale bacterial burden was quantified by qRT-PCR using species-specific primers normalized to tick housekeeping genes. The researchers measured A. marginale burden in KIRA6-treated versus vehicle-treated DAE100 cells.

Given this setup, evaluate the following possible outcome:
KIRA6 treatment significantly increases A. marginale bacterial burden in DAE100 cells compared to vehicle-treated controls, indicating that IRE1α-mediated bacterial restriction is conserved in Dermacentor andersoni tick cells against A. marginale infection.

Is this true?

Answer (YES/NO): YES